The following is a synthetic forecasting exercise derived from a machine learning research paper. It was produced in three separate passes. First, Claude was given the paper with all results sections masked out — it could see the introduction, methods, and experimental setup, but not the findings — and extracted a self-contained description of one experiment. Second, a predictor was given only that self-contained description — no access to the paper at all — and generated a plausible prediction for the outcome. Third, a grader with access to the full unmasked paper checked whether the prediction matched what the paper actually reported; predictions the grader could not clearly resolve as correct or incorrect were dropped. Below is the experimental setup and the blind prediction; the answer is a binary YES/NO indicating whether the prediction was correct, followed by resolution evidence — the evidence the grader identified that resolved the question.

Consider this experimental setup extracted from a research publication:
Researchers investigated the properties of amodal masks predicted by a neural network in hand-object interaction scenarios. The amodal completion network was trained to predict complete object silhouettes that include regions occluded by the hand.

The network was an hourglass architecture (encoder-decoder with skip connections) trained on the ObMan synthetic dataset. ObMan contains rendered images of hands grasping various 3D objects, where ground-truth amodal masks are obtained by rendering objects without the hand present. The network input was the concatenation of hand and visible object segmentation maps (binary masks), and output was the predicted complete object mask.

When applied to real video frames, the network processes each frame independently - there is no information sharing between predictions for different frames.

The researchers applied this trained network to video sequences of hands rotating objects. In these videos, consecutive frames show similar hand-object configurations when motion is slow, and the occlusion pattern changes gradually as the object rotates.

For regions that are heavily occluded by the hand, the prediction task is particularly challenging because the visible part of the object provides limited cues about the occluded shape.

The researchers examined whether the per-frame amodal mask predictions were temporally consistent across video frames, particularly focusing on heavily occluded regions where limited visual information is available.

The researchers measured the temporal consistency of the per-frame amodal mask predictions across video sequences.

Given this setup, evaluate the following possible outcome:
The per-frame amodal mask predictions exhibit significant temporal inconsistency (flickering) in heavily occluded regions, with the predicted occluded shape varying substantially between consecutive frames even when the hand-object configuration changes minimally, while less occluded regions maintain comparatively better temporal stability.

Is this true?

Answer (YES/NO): YES